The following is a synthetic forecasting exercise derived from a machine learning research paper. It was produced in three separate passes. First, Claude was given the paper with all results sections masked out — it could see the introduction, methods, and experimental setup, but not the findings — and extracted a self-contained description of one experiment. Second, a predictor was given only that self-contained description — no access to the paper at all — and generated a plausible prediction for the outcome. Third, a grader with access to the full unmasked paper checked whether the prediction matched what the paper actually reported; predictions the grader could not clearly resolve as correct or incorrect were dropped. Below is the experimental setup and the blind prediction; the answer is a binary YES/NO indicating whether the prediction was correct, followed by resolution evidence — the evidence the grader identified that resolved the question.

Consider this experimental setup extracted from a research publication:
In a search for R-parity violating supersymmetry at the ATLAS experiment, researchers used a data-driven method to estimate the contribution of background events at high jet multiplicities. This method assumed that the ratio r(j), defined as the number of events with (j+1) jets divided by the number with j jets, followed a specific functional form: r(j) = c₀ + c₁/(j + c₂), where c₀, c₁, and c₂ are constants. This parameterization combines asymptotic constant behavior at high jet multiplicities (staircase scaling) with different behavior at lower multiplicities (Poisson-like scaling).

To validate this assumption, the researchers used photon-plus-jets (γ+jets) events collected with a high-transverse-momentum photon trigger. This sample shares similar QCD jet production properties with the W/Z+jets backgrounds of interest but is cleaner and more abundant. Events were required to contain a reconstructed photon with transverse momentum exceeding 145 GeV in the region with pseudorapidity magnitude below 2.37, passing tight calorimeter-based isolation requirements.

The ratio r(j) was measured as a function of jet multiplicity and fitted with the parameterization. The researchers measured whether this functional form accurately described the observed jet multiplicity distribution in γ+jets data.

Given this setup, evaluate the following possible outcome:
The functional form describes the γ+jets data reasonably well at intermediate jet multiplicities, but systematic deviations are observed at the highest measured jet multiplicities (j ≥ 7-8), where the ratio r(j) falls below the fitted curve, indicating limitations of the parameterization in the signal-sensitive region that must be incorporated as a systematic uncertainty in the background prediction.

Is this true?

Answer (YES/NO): NO